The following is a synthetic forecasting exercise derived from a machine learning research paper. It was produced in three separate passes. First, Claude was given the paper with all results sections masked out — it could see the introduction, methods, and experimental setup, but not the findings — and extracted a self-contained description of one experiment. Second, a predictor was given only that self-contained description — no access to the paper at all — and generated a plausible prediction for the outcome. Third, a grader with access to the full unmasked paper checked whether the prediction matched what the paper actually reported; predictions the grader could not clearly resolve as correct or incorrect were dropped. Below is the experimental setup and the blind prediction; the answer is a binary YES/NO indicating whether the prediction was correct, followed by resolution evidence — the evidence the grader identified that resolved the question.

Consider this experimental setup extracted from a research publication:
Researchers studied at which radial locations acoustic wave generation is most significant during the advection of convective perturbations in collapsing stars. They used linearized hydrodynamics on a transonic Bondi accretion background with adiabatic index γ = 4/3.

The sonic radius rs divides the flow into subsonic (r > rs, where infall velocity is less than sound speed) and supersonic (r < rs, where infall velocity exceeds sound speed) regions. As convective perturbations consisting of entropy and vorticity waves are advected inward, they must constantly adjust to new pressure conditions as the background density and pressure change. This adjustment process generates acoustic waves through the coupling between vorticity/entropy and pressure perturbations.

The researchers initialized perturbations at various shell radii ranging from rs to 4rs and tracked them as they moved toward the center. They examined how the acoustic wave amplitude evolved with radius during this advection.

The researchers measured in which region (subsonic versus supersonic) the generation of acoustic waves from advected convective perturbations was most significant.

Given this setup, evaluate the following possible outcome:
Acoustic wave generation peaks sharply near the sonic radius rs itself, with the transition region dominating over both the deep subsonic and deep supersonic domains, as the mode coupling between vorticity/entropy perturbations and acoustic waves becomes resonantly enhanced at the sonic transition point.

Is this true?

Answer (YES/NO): NO